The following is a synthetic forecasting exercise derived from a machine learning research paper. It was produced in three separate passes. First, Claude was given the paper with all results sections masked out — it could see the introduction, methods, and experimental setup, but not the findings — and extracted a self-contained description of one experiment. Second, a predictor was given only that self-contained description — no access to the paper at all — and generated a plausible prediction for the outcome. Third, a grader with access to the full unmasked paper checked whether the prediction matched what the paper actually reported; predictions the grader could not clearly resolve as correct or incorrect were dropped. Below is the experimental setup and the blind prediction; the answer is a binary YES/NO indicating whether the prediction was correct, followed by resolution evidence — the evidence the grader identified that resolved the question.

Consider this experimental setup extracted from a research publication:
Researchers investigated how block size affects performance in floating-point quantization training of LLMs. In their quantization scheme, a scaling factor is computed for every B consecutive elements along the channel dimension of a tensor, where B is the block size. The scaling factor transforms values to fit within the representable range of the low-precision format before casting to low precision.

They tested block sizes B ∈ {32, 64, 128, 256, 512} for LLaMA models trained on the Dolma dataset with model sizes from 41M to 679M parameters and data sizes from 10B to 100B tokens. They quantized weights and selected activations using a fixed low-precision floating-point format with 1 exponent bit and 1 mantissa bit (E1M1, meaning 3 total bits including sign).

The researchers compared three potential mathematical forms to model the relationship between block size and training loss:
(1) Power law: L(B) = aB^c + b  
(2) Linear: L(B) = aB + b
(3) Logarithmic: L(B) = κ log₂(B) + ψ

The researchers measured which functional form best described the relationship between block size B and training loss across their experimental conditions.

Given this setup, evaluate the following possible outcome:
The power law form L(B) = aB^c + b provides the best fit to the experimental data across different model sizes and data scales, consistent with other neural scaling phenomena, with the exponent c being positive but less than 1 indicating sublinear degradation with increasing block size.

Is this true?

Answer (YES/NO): NO